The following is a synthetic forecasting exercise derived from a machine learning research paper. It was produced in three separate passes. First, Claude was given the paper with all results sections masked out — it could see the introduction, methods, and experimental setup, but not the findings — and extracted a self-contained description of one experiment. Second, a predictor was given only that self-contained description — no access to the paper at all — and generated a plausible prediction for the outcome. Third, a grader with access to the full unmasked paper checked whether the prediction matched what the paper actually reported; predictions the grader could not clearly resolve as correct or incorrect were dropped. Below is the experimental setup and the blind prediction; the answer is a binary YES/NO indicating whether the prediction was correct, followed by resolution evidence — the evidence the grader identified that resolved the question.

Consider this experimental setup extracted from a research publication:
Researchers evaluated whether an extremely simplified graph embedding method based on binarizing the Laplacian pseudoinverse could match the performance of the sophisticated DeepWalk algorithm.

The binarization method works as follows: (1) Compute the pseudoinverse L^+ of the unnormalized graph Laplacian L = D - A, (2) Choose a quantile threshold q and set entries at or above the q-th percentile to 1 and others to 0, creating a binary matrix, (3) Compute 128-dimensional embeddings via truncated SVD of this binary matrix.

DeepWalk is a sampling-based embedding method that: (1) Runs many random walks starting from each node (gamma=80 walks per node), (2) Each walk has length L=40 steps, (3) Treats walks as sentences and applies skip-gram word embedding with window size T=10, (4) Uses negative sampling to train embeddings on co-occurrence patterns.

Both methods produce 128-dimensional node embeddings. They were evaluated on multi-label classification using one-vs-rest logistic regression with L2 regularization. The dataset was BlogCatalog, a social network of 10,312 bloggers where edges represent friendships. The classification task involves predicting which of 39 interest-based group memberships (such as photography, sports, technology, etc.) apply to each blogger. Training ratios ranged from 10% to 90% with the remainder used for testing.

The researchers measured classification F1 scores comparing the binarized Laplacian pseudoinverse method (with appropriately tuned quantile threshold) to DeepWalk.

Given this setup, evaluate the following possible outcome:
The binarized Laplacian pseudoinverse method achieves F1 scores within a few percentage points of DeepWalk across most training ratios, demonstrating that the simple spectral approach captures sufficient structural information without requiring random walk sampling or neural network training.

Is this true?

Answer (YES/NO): YES